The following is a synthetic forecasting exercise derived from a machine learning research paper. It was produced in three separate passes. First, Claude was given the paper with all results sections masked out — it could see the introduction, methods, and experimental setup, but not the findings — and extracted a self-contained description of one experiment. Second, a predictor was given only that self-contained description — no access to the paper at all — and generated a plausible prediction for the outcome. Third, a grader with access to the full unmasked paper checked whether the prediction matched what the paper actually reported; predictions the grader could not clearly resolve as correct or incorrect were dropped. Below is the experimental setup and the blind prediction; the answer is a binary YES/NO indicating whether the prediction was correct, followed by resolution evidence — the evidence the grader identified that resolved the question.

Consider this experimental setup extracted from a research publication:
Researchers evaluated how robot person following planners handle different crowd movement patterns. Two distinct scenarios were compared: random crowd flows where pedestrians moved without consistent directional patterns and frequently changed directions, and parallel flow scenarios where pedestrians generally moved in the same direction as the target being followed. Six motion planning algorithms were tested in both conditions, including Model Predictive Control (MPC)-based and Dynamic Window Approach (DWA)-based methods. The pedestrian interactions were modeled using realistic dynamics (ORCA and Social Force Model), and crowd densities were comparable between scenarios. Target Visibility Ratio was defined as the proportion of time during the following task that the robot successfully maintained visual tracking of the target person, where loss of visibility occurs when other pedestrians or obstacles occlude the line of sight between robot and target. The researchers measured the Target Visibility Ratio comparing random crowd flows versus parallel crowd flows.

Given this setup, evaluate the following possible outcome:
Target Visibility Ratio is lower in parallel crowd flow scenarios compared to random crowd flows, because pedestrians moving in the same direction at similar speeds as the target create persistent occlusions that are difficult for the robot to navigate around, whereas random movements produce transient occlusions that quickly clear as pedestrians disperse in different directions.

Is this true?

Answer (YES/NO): NO